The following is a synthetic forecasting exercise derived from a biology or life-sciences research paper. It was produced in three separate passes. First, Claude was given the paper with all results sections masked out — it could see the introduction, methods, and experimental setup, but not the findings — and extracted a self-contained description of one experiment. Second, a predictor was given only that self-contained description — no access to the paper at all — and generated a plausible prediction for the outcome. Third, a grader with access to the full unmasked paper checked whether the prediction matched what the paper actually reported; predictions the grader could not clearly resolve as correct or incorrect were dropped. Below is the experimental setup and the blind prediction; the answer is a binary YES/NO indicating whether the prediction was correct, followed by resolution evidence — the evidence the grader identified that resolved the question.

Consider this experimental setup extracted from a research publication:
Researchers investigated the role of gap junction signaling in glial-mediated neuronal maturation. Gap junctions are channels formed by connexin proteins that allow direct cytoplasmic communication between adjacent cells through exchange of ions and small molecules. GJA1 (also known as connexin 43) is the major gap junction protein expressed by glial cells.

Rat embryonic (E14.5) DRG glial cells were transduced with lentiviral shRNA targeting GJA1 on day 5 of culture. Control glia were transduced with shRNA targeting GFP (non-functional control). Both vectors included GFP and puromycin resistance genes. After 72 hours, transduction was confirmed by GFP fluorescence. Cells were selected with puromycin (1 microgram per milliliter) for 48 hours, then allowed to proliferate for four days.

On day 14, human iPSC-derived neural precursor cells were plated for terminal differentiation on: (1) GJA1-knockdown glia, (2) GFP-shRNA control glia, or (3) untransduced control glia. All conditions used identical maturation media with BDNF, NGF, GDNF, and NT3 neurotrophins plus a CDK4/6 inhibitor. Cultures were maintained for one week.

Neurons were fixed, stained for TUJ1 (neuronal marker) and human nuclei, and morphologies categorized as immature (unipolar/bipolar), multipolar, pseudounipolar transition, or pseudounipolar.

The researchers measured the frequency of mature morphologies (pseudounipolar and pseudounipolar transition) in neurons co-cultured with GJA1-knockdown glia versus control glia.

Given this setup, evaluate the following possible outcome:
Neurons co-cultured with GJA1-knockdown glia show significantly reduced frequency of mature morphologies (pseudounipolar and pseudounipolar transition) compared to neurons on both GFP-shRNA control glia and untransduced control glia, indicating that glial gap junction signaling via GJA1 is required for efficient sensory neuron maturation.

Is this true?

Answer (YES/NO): YES